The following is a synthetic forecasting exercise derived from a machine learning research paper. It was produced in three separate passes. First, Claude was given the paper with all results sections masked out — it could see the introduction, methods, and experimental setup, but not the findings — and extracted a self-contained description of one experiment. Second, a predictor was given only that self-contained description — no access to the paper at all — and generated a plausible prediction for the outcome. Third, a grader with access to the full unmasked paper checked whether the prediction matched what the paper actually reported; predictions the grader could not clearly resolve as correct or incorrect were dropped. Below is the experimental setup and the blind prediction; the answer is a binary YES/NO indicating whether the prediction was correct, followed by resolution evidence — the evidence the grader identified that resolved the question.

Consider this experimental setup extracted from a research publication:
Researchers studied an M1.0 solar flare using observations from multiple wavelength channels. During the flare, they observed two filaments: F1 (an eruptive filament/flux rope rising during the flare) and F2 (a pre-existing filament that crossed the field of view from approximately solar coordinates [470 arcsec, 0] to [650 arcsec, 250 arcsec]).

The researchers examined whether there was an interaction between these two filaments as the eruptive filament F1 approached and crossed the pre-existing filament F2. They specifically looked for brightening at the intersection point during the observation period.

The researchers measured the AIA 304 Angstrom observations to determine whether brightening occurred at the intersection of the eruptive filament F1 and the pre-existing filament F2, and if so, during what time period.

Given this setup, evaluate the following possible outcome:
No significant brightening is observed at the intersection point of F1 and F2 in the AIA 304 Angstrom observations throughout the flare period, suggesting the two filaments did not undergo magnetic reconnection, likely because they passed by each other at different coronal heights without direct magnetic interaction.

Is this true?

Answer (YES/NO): NO